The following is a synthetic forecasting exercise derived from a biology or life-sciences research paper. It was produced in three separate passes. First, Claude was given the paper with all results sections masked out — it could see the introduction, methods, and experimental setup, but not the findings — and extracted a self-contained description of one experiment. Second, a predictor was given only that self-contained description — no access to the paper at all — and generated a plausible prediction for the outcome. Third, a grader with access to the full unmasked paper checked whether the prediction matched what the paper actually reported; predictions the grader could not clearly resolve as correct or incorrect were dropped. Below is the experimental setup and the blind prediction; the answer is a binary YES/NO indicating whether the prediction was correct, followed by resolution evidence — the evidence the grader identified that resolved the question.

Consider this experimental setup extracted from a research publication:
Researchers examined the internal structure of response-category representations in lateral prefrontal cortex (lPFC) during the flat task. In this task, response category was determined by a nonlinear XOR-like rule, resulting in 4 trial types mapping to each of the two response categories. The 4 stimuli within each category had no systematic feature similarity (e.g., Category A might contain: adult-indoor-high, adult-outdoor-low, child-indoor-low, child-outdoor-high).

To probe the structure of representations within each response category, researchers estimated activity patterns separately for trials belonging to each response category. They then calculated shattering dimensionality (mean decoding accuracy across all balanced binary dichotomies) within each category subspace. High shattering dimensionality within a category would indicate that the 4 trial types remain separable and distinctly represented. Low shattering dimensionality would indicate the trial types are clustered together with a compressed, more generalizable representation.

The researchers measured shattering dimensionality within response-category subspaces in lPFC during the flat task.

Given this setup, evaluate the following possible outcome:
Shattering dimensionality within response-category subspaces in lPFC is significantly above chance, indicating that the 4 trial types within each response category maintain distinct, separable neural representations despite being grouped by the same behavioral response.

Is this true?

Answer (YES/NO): YES